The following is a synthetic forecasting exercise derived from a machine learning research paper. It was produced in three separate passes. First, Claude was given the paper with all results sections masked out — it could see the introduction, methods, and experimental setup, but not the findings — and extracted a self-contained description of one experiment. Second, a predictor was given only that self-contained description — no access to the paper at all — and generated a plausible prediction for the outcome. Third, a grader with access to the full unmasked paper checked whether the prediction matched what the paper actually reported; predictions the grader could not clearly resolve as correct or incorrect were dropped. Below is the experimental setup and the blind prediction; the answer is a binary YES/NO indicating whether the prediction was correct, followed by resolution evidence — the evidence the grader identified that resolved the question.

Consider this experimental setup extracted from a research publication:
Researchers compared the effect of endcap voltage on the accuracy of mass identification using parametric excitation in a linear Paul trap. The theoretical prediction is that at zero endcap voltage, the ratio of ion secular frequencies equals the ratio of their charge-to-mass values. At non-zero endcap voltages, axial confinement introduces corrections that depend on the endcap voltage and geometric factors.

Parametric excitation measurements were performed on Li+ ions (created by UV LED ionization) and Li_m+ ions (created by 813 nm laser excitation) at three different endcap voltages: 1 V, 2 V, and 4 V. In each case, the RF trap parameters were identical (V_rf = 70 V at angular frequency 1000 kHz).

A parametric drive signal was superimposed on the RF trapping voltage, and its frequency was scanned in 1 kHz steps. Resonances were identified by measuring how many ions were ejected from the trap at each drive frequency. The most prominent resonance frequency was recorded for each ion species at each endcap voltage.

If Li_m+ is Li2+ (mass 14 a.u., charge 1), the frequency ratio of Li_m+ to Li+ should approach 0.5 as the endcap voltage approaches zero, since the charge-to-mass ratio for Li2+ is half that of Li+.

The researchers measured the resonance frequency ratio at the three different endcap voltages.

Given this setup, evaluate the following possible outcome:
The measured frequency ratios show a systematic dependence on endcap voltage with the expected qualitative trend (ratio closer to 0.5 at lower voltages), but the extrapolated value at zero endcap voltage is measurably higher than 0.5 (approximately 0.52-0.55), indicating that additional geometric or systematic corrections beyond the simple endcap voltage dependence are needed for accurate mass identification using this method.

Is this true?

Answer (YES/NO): NO